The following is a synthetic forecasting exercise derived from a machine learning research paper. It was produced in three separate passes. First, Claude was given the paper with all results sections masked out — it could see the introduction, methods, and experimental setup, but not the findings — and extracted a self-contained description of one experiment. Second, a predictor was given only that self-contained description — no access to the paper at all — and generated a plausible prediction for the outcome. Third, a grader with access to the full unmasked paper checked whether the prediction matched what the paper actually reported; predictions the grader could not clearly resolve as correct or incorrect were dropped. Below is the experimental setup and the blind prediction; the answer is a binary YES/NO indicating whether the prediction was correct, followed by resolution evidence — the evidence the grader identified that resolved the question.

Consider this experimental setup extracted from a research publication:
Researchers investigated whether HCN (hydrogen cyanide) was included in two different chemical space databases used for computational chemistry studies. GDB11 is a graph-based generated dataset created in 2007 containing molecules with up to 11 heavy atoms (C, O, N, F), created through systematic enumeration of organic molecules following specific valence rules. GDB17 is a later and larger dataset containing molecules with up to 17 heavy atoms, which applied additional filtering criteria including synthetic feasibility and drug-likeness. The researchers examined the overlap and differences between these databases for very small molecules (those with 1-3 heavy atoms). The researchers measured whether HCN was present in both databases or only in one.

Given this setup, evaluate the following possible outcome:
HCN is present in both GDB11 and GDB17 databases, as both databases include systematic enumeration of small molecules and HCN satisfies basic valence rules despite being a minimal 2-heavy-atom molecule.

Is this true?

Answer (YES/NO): NO